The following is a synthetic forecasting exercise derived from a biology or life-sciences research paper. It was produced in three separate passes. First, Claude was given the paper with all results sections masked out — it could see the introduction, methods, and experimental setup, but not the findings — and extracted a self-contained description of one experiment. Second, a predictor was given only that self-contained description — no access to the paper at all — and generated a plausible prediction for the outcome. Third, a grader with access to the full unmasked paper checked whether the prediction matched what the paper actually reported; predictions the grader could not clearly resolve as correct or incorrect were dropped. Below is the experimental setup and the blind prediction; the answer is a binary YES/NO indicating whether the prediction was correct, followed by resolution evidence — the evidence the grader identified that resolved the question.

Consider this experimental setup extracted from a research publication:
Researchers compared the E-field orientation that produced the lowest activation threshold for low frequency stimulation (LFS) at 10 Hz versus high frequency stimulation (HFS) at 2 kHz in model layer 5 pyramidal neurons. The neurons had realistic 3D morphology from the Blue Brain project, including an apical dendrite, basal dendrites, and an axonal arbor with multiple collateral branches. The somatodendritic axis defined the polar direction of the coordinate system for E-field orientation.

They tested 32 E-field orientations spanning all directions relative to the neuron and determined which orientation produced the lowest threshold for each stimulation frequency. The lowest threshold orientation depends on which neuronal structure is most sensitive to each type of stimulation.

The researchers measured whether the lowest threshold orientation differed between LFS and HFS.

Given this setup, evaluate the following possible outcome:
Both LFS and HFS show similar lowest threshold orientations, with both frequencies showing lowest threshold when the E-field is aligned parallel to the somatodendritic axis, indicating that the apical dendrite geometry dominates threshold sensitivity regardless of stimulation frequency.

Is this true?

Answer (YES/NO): NO